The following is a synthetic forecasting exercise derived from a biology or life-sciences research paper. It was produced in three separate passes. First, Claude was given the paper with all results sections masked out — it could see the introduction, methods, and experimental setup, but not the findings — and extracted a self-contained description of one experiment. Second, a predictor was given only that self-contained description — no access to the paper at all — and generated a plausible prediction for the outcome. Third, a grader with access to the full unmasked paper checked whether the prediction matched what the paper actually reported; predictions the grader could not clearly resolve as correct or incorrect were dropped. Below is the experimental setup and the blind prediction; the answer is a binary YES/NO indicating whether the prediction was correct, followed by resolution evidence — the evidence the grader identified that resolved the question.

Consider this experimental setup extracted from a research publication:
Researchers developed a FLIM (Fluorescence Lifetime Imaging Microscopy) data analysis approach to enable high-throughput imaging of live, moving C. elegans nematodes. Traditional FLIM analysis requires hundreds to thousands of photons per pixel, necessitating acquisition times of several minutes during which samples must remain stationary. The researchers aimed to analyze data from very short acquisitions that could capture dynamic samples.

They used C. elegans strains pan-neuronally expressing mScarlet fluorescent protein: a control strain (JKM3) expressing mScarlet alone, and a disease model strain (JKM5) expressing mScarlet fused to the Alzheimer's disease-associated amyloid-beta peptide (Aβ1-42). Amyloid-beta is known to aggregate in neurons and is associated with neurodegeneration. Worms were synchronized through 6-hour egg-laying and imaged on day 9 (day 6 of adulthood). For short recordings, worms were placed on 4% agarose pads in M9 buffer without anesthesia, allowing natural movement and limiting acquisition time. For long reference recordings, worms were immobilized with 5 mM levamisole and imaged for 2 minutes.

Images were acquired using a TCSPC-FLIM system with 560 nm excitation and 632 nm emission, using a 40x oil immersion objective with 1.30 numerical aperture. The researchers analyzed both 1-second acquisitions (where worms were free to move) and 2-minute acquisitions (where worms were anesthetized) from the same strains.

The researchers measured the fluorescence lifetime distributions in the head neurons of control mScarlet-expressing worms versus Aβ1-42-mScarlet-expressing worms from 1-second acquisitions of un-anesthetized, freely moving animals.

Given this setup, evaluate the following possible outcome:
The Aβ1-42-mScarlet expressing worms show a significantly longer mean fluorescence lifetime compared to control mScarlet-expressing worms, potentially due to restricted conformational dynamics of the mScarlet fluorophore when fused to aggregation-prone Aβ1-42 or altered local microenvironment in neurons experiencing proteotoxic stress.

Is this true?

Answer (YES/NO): NO